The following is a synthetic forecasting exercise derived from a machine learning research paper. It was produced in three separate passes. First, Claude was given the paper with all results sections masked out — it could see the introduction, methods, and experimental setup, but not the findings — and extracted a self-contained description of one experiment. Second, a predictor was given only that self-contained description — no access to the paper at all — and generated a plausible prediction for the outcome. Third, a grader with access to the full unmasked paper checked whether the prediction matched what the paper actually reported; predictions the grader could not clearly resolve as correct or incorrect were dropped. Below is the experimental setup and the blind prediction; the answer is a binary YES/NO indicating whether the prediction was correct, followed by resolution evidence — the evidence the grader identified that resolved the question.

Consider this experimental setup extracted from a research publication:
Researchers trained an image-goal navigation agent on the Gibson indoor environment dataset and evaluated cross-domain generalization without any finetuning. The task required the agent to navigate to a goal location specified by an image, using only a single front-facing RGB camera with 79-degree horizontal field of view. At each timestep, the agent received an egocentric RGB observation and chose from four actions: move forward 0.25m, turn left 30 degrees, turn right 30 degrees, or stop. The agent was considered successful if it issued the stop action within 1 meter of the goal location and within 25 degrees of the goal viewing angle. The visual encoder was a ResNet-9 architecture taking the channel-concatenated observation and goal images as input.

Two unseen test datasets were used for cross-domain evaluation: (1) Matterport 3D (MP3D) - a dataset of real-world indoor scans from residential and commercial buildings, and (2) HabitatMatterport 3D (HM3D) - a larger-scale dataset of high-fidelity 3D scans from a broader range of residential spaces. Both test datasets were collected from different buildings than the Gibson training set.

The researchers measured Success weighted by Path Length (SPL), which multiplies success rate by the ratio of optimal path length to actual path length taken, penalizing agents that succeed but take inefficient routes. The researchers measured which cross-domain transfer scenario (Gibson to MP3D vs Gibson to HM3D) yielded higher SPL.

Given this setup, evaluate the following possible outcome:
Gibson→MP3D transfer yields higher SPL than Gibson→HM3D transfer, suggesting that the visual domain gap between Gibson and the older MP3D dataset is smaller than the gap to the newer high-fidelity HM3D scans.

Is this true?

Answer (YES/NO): YES